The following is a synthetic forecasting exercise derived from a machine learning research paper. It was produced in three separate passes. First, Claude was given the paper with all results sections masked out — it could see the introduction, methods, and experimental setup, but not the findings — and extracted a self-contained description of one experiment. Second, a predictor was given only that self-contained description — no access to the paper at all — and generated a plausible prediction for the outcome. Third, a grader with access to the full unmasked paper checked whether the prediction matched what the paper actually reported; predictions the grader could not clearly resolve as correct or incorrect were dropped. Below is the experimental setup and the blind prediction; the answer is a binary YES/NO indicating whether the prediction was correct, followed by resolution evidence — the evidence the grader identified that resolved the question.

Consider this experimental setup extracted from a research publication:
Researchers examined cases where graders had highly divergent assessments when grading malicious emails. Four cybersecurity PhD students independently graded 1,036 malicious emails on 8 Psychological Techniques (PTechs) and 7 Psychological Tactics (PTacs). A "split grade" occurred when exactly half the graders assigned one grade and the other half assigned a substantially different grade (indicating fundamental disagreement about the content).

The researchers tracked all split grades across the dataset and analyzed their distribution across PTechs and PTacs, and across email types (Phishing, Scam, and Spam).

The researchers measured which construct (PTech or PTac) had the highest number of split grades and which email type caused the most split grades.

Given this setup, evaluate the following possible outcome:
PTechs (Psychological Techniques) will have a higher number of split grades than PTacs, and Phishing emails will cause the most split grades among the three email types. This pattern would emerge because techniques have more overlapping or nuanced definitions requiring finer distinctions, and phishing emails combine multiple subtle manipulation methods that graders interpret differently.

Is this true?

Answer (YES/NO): NO